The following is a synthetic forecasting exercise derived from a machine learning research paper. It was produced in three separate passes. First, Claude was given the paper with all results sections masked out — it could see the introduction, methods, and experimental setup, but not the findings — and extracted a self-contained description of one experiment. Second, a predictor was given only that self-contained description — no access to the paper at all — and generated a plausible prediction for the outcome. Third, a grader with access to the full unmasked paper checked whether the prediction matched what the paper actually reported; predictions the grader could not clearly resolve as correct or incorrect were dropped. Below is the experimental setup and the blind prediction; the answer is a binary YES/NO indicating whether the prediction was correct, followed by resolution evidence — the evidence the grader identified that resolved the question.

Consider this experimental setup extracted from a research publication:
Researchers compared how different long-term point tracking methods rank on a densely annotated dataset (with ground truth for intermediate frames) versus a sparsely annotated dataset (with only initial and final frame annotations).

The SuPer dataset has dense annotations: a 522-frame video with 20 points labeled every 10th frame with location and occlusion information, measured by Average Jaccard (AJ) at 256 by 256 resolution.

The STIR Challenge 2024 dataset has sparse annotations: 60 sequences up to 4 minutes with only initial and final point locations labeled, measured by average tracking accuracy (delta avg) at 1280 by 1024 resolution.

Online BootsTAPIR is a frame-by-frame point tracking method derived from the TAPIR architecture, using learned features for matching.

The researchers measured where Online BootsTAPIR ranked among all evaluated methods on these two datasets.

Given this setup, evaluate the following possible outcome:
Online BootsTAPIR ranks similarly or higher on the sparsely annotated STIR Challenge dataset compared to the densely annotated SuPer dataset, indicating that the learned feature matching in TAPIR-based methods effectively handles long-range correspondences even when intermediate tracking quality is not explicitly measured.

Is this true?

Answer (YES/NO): NO